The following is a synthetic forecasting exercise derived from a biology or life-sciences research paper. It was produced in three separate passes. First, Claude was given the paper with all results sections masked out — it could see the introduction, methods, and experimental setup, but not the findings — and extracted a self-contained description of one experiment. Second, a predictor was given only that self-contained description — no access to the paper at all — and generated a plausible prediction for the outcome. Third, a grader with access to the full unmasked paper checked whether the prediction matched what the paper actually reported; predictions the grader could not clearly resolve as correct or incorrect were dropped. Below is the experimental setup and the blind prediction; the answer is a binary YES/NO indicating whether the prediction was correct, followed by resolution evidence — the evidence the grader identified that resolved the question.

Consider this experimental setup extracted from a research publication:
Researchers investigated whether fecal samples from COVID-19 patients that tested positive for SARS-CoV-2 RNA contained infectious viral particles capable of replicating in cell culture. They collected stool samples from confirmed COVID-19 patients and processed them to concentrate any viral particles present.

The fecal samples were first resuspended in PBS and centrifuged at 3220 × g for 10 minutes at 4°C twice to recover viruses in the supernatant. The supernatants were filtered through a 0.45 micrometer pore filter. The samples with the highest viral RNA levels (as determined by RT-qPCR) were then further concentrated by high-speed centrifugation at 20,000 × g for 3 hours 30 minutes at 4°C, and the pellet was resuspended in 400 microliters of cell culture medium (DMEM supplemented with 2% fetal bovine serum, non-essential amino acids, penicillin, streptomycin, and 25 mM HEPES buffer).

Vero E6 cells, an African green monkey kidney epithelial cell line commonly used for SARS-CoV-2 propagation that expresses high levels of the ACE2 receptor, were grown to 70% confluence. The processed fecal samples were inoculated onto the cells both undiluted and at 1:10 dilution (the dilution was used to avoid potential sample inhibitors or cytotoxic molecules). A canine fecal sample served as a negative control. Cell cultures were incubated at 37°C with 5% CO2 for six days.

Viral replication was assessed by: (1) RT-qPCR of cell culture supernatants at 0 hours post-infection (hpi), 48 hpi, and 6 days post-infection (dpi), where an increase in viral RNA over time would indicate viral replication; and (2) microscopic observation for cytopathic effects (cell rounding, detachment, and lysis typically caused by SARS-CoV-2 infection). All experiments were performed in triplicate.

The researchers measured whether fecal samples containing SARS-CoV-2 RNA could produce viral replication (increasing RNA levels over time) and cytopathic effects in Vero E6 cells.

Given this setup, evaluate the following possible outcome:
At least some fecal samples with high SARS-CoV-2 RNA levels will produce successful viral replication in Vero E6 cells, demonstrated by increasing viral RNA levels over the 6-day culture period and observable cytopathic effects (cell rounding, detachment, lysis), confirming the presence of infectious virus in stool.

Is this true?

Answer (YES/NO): NO